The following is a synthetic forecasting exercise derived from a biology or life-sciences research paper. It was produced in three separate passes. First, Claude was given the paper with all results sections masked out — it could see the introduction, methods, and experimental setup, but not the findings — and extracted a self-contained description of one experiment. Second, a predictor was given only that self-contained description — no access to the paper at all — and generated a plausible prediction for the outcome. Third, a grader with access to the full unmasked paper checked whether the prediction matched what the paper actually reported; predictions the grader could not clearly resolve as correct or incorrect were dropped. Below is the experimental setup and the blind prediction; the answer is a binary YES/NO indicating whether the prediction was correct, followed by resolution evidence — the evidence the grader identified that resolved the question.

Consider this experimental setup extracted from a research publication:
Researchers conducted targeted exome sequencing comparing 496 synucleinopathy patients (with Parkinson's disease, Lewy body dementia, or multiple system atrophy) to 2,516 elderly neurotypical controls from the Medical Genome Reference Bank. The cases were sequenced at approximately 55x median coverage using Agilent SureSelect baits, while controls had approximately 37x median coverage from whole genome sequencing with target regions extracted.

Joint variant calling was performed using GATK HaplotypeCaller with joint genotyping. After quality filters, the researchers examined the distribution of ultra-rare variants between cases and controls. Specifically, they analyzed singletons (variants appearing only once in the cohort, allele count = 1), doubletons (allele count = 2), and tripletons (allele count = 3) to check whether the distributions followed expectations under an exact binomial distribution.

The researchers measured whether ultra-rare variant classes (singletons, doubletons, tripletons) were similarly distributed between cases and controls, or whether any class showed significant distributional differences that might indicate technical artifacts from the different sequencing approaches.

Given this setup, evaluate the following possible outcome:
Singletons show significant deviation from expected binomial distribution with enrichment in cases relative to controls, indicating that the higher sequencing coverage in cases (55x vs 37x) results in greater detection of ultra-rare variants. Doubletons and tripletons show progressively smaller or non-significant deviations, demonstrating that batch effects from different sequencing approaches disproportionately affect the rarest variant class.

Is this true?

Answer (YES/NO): YES